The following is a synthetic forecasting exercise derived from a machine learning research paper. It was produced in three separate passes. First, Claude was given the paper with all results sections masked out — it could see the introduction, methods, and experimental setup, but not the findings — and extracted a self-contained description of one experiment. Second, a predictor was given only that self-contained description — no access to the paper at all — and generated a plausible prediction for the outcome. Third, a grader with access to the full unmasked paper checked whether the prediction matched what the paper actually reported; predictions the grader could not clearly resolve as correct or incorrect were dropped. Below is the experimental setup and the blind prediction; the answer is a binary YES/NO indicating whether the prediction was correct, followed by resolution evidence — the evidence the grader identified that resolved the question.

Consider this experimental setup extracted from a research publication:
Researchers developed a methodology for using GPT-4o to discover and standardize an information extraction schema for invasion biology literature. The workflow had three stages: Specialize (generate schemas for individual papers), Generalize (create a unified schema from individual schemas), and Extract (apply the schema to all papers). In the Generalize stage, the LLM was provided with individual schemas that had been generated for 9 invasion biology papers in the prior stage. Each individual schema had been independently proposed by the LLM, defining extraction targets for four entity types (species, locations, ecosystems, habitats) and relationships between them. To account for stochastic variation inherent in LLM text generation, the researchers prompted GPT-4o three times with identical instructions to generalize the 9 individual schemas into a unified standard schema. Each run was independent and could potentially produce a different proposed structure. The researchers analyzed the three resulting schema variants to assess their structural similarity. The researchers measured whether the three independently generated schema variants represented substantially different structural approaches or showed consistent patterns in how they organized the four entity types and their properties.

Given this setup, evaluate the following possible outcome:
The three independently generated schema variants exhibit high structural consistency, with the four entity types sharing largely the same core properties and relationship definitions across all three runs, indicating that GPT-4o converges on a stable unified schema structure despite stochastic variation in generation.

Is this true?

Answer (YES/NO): YES